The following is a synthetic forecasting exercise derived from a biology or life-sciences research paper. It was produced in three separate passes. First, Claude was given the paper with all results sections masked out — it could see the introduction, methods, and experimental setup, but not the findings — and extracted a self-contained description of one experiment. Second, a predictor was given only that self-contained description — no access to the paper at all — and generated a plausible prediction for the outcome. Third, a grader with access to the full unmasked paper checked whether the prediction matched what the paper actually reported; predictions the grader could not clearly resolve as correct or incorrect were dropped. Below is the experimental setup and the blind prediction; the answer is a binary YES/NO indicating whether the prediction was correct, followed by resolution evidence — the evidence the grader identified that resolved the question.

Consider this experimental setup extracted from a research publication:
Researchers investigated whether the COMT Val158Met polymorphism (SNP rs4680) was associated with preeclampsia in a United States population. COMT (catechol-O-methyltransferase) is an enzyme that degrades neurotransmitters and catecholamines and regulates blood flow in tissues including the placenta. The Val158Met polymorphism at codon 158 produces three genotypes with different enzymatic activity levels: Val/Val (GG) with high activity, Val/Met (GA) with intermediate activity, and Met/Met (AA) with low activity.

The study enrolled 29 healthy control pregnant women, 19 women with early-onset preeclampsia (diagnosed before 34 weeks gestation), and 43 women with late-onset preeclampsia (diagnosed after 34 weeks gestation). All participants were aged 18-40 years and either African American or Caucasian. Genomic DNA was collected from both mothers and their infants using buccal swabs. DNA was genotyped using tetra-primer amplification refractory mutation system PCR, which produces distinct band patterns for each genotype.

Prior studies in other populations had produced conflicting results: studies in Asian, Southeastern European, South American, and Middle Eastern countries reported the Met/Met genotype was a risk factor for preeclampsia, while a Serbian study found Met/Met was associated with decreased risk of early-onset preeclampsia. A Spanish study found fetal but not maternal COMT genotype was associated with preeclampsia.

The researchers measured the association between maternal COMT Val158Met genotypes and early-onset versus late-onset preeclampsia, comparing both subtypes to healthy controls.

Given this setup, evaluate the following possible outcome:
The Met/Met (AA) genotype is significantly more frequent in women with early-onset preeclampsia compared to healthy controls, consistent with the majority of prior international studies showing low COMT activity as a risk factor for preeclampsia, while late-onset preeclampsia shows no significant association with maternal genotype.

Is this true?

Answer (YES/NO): YES